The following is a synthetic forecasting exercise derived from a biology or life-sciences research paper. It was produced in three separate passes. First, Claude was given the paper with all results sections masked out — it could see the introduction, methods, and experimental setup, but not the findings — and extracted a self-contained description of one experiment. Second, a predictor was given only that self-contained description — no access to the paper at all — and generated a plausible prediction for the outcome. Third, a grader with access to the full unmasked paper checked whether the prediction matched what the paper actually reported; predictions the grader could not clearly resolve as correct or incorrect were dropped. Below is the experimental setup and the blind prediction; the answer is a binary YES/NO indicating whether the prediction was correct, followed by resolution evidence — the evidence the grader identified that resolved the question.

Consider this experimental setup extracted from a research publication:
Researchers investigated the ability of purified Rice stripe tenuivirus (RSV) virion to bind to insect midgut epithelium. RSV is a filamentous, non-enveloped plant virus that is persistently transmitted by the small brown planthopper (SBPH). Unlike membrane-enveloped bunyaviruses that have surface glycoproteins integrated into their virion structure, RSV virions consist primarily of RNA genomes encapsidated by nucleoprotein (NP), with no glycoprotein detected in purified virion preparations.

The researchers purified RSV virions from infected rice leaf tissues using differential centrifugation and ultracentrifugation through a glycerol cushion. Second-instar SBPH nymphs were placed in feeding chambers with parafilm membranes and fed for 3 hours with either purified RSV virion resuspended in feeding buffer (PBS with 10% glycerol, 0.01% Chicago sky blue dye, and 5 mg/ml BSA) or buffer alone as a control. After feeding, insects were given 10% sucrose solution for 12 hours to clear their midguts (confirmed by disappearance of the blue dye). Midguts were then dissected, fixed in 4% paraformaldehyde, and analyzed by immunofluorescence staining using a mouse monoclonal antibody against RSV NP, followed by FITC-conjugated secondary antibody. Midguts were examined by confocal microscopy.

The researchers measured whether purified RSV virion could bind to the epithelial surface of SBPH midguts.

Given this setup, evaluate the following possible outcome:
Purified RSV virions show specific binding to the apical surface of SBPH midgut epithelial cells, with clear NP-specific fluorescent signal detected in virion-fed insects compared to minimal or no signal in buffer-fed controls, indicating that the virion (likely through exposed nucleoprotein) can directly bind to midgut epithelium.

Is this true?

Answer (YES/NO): NO